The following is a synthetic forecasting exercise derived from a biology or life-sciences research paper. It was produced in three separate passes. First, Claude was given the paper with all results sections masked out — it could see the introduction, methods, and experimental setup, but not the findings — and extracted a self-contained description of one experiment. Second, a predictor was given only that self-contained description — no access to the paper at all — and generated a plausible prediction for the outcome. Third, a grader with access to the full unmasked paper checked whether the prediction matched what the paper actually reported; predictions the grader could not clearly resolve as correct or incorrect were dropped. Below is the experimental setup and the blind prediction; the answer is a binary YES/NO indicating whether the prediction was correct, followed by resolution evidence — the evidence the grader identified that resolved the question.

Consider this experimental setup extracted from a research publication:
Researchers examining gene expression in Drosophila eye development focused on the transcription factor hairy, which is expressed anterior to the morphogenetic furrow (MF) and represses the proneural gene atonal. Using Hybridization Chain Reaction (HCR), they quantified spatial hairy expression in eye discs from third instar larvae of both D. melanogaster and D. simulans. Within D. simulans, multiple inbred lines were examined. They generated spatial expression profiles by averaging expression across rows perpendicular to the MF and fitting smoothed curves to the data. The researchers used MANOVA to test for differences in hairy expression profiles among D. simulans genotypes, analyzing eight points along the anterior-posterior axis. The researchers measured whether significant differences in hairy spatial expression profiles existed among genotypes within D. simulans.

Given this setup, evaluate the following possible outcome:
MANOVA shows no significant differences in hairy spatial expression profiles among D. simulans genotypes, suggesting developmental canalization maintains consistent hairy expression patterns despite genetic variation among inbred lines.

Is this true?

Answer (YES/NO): NO